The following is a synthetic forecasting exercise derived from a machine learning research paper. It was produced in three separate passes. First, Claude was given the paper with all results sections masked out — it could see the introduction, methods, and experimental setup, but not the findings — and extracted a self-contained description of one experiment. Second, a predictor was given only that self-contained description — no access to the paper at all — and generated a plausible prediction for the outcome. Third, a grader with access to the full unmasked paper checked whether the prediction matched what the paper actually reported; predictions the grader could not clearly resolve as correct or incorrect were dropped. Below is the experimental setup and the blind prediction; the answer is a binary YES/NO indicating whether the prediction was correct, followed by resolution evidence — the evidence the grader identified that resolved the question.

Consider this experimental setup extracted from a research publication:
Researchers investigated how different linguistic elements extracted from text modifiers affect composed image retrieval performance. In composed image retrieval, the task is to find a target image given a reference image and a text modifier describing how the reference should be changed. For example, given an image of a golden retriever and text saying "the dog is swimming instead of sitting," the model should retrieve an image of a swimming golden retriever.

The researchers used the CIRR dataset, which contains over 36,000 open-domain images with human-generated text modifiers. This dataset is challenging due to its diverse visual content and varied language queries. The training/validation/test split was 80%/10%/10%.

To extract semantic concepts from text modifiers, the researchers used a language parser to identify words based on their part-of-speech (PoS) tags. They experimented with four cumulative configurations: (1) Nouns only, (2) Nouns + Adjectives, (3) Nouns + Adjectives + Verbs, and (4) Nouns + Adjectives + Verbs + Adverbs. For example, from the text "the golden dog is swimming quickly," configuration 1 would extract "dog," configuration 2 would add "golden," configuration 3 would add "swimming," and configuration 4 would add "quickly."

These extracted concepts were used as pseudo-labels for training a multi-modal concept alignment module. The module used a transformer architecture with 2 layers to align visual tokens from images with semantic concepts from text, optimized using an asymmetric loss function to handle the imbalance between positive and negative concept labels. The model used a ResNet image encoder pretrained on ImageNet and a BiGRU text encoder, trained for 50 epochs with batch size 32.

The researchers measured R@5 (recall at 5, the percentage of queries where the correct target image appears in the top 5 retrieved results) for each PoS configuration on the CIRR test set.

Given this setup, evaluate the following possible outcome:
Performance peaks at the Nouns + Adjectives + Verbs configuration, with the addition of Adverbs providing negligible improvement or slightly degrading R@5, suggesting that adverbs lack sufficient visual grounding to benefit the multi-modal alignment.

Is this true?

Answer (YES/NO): NO